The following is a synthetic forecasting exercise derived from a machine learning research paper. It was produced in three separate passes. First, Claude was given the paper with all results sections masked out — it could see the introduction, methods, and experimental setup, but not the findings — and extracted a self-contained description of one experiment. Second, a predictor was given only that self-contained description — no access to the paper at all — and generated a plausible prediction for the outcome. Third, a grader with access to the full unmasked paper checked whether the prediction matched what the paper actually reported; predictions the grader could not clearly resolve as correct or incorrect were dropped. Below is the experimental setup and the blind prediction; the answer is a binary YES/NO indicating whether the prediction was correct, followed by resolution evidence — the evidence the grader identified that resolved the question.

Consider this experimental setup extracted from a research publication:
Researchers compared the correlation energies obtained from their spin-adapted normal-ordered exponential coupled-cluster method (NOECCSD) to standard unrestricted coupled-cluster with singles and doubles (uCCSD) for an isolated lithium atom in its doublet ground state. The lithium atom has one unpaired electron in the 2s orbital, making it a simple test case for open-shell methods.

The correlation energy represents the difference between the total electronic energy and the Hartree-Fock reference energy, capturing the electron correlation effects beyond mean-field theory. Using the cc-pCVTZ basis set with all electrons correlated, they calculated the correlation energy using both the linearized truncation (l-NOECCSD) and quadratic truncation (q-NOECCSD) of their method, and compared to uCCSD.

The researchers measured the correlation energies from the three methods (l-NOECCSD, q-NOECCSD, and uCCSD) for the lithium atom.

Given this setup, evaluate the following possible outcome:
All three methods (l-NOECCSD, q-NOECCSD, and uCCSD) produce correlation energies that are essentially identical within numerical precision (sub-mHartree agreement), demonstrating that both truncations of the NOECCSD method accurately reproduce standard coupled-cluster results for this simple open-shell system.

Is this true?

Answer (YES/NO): NO